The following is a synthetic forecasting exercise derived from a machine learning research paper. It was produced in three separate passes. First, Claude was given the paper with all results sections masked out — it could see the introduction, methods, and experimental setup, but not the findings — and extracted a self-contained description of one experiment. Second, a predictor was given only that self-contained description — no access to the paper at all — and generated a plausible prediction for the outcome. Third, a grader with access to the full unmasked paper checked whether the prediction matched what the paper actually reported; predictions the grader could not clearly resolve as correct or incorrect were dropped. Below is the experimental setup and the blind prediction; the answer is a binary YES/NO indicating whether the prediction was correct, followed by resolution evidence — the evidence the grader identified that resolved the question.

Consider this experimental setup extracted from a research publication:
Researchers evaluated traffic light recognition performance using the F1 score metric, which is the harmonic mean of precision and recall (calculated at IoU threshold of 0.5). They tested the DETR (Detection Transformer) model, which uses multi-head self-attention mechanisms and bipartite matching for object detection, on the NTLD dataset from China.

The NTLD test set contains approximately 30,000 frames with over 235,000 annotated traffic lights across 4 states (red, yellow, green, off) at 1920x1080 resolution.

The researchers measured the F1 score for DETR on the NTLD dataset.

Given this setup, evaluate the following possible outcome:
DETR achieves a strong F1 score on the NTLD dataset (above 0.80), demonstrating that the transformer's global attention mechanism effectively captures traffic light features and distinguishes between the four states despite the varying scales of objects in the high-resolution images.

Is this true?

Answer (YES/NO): NO